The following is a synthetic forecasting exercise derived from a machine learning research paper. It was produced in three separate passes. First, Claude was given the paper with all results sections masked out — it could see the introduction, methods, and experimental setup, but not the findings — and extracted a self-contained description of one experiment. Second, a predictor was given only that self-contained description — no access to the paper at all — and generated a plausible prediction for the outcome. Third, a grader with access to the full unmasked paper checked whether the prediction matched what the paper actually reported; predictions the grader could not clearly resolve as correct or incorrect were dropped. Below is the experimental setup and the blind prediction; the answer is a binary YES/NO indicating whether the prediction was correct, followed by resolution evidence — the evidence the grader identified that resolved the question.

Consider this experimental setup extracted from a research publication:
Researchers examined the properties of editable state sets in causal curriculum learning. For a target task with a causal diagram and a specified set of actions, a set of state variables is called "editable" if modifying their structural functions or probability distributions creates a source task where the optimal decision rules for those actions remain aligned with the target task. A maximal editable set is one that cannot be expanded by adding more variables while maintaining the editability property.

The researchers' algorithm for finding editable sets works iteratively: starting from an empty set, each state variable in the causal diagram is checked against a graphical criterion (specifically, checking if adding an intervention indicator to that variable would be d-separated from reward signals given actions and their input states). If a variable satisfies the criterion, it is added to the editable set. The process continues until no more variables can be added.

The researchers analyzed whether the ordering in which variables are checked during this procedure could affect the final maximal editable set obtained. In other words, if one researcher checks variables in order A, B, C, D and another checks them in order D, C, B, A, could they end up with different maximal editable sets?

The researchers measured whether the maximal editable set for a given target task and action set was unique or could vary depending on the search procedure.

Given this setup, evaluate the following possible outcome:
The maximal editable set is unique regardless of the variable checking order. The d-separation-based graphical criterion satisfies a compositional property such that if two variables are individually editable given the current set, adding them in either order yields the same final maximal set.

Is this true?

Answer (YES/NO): YES